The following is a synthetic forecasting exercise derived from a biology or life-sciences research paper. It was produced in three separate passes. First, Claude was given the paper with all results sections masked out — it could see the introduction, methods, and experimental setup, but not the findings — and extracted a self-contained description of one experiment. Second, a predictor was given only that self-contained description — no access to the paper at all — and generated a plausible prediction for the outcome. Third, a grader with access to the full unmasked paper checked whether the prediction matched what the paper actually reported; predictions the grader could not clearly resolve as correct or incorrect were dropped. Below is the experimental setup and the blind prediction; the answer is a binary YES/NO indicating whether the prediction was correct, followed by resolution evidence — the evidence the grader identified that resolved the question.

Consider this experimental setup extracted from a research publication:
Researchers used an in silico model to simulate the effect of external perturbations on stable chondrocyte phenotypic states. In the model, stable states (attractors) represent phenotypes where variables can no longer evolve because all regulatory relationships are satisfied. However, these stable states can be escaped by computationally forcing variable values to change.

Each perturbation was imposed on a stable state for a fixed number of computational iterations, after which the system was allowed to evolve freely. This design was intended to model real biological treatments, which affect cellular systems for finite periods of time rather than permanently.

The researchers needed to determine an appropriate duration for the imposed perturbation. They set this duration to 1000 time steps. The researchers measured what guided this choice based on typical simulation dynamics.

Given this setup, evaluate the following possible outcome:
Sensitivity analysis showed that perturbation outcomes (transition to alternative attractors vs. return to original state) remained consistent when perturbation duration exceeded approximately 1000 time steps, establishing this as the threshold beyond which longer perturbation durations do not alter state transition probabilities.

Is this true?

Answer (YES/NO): NO